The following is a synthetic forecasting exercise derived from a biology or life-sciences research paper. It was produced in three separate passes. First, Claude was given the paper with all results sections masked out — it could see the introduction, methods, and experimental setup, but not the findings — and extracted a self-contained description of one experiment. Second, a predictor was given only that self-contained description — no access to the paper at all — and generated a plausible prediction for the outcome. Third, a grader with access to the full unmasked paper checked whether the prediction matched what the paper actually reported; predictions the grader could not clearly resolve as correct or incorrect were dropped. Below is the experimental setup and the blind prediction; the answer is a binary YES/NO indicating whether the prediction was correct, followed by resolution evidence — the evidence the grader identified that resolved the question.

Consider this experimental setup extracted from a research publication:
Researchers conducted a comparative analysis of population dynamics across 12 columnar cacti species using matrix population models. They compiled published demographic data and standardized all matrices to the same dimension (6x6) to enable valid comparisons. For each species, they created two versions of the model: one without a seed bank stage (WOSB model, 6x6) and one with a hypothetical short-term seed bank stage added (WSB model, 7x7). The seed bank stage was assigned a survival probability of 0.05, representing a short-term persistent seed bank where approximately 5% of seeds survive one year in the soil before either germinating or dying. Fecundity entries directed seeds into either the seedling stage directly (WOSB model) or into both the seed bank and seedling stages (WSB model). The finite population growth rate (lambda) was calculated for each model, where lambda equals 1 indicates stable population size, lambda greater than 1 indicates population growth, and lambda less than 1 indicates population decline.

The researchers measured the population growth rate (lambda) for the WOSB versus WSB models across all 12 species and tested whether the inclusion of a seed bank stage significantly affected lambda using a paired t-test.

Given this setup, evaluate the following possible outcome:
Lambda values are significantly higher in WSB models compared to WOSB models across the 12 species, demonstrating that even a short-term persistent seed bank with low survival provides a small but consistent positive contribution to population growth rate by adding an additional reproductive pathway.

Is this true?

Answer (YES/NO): YES